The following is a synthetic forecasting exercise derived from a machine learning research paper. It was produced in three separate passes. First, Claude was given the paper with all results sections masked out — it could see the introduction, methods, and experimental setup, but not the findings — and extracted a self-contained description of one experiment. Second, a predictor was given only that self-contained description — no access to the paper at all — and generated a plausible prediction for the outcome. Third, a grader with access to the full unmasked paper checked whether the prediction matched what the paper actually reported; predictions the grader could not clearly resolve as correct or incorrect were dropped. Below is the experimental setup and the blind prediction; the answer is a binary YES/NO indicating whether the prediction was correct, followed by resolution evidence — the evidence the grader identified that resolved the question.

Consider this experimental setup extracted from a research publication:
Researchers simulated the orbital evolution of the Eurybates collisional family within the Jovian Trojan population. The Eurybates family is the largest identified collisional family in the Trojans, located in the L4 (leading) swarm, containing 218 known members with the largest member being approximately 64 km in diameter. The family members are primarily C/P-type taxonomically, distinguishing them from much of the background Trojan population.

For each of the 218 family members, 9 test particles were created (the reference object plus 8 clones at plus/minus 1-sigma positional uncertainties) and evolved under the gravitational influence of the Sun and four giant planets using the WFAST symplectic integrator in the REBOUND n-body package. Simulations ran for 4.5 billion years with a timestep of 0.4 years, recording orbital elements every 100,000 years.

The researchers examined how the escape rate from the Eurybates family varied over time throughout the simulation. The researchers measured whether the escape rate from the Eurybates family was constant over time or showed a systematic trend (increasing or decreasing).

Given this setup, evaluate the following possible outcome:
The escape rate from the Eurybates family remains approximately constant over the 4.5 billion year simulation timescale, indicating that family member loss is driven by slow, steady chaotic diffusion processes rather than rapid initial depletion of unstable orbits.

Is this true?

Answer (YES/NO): NO